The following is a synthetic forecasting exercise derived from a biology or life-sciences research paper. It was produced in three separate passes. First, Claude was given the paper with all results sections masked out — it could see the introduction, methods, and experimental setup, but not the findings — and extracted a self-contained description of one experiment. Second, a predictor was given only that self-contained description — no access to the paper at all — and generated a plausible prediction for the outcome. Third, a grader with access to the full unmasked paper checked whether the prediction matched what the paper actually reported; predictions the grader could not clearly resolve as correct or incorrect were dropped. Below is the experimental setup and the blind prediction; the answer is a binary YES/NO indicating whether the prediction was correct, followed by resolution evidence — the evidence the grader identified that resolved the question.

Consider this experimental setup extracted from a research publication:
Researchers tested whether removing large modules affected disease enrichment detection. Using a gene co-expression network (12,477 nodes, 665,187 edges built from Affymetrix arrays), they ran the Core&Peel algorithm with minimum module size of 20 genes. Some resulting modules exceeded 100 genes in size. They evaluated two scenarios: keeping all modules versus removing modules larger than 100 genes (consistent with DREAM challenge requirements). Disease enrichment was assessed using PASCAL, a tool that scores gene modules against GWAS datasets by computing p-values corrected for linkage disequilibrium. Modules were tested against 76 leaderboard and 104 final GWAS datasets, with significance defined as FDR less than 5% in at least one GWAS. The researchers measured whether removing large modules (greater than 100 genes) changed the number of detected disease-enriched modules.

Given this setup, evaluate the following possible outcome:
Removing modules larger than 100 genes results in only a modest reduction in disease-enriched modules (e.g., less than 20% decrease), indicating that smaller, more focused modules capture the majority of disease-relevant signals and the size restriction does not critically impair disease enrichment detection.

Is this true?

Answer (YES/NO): NO